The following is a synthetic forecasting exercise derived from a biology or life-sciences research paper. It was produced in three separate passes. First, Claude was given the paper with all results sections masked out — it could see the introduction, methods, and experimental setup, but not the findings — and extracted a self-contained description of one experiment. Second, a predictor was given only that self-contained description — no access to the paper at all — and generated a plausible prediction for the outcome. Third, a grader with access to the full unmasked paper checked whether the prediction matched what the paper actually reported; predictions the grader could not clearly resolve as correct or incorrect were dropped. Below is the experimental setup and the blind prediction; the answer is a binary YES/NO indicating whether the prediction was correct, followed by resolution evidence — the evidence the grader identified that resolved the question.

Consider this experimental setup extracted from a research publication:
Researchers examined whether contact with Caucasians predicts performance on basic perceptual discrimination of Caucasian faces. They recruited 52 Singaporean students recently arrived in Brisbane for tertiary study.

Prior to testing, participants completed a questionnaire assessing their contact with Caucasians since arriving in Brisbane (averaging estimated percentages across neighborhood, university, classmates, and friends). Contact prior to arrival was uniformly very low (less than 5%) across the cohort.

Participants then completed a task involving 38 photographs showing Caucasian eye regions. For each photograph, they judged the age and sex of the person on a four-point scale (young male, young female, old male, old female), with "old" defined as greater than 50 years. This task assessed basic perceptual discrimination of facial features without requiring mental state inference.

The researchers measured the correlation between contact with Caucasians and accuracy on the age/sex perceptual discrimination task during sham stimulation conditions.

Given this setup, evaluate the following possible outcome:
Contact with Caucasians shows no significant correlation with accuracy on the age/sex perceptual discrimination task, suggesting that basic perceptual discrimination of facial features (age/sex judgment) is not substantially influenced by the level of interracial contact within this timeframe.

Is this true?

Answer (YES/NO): YES